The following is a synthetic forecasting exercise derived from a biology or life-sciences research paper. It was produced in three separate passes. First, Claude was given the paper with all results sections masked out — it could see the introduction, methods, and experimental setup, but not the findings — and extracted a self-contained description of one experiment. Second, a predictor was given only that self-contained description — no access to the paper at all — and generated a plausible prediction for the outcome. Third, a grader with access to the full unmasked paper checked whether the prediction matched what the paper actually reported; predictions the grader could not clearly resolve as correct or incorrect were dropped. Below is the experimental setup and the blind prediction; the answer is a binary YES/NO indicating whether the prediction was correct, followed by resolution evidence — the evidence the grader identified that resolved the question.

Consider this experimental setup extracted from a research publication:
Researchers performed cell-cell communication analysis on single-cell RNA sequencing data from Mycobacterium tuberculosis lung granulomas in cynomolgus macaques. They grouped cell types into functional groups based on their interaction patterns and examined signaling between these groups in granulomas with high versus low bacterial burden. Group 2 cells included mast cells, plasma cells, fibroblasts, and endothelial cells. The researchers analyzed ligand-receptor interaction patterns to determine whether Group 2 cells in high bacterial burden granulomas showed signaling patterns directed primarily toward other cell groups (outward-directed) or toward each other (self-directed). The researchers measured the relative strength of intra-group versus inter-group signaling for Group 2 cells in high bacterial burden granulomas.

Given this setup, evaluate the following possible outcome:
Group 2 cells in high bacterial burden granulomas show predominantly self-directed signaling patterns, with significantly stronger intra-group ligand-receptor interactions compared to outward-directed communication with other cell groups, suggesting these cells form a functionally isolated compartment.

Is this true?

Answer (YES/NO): YES